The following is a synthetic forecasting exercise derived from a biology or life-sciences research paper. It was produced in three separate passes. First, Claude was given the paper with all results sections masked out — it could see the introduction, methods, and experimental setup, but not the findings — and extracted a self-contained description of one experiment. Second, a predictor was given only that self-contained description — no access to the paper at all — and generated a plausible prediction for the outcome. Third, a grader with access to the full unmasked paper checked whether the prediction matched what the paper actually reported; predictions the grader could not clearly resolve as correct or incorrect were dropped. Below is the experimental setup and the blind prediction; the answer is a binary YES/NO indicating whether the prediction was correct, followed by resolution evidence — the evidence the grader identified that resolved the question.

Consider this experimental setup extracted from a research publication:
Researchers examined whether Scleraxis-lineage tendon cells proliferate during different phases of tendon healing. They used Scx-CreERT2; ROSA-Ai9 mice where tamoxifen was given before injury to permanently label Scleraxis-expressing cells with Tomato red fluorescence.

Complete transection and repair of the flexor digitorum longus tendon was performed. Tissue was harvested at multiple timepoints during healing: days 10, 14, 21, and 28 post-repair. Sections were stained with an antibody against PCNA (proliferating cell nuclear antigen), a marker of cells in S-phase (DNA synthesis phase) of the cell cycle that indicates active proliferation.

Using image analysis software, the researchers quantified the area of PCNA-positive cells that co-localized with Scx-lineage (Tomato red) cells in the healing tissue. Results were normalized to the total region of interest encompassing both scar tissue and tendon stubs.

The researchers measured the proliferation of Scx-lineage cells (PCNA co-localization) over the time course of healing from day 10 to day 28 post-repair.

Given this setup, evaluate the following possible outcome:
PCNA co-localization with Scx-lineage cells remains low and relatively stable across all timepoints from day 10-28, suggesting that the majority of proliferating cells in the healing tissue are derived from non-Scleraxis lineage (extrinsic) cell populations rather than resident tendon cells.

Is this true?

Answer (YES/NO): NO